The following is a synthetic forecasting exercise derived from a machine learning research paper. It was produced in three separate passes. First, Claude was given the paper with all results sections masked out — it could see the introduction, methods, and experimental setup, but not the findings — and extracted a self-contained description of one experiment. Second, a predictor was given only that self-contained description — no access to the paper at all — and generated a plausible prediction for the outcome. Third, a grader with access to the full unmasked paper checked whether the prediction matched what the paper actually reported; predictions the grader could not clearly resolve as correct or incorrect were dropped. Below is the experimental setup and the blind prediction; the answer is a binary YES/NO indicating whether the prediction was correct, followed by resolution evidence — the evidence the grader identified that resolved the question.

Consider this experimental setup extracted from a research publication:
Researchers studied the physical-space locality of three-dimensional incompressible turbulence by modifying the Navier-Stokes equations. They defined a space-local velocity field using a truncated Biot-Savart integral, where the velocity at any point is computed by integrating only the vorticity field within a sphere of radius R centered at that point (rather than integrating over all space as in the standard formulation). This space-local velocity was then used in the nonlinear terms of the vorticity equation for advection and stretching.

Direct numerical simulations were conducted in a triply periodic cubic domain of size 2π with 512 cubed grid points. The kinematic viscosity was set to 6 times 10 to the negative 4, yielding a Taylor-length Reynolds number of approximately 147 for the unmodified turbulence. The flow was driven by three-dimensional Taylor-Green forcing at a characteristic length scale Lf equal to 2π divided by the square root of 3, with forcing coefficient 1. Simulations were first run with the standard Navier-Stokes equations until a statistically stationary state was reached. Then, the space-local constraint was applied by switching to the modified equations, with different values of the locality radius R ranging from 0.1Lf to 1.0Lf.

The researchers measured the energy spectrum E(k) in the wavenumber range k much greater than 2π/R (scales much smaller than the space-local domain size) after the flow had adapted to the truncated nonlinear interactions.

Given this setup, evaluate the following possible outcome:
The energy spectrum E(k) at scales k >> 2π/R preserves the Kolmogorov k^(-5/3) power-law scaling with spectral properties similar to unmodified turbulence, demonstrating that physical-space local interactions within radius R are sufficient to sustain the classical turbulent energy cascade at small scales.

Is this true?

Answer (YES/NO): YES